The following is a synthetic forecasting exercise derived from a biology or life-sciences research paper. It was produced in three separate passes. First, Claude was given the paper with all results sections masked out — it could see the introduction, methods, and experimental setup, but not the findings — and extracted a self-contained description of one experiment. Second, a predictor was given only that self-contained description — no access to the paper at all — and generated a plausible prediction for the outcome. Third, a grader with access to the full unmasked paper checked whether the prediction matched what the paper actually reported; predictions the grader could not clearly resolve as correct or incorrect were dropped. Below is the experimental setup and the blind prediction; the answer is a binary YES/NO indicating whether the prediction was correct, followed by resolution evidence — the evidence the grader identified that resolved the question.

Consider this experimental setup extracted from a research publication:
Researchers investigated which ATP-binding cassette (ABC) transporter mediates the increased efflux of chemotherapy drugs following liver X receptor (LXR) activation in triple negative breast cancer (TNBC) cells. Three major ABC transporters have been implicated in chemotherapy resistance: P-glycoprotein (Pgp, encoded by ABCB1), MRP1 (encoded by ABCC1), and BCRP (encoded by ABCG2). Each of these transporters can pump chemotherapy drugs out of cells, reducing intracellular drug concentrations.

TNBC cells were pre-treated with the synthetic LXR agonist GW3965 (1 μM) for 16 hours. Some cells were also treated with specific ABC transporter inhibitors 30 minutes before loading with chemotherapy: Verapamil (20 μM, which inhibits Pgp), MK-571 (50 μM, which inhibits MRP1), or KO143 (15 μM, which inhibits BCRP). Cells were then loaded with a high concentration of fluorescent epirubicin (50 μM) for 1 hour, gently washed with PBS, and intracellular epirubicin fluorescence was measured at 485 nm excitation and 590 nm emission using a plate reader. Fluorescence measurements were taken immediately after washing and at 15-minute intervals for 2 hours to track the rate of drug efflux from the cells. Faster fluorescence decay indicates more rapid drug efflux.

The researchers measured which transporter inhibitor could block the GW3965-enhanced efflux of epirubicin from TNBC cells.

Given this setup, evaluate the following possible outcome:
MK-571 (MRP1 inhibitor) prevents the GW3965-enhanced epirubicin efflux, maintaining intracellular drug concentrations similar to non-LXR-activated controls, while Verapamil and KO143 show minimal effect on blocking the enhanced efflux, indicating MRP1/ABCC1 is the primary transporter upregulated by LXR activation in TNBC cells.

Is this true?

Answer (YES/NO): NO